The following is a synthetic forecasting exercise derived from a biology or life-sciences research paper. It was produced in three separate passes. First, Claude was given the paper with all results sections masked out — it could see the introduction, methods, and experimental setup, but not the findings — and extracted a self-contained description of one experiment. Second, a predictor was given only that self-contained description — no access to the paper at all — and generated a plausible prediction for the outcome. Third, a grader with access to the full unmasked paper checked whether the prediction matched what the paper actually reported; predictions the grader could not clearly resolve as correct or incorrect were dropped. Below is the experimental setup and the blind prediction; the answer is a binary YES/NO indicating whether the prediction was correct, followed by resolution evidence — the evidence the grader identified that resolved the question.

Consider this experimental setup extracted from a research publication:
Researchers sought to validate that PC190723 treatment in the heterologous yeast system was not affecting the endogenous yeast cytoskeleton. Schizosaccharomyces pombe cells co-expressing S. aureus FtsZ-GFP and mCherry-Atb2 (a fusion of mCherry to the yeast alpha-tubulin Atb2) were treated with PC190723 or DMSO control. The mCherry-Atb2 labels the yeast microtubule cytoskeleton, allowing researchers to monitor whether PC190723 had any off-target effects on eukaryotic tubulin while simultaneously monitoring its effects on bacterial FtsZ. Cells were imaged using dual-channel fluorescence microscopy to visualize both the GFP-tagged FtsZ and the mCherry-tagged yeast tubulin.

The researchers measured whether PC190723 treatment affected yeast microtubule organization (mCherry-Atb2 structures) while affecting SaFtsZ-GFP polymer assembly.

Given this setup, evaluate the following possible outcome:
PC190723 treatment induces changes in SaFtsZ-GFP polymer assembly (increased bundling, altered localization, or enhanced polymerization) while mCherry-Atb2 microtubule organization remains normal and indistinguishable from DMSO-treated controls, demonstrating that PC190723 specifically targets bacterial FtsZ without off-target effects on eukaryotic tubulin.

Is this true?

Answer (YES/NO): YES